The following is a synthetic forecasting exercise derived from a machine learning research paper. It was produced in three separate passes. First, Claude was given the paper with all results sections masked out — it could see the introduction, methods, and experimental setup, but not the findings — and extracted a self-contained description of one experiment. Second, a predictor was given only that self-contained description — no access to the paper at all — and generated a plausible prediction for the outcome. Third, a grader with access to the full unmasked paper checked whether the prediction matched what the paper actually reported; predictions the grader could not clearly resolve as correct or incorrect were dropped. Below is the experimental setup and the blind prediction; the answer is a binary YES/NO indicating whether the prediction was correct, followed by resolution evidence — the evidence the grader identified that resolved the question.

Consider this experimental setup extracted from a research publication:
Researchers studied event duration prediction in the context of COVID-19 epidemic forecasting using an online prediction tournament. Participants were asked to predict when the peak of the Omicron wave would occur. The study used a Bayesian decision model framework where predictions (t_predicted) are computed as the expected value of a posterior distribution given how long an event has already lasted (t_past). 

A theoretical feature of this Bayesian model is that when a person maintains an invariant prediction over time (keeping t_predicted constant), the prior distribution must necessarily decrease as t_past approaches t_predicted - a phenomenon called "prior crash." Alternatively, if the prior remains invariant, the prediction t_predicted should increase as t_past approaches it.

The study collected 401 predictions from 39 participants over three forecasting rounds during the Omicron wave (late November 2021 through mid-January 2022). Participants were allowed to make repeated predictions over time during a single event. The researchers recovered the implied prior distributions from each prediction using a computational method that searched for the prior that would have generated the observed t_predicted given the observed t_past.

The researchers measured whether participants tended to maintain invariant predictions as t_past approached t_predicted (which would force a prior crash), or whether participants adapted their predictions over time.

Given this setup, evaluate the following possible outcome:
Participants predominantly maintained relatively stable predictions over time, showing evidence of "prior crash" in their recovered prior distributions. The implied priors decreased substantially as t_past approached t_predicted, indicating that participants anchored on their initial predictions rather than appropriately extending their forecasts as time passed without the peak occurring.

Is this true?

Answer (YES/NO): NO